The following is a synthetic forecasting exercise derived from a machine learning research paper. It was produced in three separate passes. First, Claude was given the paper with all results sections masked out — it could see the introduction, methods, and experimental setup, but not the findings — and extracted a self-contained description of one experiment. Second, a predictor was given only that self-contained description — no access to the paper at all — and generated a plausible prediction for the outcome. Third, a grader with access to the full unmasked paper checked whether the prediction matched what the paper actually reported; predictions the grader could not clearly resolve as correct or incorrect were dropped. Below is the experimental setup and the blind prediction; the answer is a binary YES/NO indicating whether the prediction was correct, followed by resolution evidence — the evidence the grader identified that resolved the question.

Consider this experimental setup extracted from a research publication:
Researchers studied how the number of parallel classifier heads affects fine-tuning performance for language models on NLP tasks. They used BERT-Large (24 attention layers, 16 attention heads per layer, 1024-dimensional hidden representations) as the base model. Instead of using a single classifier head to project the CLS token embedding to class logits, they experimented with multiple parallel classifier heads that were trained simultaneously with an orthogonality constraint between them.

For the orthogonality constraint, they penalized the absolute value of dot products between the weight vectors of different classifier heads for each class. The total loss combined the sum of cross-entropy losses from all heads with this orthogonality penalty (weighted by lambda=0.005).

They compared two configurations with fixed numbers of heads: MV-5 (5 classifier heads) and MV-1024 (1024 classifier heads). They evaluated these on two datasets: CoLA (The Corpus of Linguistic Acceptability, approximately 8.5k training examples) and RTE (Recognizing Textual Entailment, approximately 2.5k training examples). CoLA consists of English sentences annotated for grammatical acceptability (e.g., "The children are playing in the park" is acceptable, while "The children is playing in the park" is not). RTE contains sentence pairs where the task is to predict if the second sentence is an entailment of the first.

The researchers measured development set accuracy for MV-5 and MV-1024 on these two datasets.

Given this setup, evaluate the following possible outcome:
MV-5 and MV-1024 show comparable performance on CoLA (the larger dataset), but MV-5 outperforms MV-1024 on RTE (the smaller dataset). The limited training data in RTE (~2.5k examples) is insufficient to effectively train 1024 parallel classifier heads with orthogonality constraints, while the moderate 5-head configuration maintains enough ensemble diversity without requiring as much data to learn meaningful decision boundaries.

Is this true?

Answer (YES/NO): NO